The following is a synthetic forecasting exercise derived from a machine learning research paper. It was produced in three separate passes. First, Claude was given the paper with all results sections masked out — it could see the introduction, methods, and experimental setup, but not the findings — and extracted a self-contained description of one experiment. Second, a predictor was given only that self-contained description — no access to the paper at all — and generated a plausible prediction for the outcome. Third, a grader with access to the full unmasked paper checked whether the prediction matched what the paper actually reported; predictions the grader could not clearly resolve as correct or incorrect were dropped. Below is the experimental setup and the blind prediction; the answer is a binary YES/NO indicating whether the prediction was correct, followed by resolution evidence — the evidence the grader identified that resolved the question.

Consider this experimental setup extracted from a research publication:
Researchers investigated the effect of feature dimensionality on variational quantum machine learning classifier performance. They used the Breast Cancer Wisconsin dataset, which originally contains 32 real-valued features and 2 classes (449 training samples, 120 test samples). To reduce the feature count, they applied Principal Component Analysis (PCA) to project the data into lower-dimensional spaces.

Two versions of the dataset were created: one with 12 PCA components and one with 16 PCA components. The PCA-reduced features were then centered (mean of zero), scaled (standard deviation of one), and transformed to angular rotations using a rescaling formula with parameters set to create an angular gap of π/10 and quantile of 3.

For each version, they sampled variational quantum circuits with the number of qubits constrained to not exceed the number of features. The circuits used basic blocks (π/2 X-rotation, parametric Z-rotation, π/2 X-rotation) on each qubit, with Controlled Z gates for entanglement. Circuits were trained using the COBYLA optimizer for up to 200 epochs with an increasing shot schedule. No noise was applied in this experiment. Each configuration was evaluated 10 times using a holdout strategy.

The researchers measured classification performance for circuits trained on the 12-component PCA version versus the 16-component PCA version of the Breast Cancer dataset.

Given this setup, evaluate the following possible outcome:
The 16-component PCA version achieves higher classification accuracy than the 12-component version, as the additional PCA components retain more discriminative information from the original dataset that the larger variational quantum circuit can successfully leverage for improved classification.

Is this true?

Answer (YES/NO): NO